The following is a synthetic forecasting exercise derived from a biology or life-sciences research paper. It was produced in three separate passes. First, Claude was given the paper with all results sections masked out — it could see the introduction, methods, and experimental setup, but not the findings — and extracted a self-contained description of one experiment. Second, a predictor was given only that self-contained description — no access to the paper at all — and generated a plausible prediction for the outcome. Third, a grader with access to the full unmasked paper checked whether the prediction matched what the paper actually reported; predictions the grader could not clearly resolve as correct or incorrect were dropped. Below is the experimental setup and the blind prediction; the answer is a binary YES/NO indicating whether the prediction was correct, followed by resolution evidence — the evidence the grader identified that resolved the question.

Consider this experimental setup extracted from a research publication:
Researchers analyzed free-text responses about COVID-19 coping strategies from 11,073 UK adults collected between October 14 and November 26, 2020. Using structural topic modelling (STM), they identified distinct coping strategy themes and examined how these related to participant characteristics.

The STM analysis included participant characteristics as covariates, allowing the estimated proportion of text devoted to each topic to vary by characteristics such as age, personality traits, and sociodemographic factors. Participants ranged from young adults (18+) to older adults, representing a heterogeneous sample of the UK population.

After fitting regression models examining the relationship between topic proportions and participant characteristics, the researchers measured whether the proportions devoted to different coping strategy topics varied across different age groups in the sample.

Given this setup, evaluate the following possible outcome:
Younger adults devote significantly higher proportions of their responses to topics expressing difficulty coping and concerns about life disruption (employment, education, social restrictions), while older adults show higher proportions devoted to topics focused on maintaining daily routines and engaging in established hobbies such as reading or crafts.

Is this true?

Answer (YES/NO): NO